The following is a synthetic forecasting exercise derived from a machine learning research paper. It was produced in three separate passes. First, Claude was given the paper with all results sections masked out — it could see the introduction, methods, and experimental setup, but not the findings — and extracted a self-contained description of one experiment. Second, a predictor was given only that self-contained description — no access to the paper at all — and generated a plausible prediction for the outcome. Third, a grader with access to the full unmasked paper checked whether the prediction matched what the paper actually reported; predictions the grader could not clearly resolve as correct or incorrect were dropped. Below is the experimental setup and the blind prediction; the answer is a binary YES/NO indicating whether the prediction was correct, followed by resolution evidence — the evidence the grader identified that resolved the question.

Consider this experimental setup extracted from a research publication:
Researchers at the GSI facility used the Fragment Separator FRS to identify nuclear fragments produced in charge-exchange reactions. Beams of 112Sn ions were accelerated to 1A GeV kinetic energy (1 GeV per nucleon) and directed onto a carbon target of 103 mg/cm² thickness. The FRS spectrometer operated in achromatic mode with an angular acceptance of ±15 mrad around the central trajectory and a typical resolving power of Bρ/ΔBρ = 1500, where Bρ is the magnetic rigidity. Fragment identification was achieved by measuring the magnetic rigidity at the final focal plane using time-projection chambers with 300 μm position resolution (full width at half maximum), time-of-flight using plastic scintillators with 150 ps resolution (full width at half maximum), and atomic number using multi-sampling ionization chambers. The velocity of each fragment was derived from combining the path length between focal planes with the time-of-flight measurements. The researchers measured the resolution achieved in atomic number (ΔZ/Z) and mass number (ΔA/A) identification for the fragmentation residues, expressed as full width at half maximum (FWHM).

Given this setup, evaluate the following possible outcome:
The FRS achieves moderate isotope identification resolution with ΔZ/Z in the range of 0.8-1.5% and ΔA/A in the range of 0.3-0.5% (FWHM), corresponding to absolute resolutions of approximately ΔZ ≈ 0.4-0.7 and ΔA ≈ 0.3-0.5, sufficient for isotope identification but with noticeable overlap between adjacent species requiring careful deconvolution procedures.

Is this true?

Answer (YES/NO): NO